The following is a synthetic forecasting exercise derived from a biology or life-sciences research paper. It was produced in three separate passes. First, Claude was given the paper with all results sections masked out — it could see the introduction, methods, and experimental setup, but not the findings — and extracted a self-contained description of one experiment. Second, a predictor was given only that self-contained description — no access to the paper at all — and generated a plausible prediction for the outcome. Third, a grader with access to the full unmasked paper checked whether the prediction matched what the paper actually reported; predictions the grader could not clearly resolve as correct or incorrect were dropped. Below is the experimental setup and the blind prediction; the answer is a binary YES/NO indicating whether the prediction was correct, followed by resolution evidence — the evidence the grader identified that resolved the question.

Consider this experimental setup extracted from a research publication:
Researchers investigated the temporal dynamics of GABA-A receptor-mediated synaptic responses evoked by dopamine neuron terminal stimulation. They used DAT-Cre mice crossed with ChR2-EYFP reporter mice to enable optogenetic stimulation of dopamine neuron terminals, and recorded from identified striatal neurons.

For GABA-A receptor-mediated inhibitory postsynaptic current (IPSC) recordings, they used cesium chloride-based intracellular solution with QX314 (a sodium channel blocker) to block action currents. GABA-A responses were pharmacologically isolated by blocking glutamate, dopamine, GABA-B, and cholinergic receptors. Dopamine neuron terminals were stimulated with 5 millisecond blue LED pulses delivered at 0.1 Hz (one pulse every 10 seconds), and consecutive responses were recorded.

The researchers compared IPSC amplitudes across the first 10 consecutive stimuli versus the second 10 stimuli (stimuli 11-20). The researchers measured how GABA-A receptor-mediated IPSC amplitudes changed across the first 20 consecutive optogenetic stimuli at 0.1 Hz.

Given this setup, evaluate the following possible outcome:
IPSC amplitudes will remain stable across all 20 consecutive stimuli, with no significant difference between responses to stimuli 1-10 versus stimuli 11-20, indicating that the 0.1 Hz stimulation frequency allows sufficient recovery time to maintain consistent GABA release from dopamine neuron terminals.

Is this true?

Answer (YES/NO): NO